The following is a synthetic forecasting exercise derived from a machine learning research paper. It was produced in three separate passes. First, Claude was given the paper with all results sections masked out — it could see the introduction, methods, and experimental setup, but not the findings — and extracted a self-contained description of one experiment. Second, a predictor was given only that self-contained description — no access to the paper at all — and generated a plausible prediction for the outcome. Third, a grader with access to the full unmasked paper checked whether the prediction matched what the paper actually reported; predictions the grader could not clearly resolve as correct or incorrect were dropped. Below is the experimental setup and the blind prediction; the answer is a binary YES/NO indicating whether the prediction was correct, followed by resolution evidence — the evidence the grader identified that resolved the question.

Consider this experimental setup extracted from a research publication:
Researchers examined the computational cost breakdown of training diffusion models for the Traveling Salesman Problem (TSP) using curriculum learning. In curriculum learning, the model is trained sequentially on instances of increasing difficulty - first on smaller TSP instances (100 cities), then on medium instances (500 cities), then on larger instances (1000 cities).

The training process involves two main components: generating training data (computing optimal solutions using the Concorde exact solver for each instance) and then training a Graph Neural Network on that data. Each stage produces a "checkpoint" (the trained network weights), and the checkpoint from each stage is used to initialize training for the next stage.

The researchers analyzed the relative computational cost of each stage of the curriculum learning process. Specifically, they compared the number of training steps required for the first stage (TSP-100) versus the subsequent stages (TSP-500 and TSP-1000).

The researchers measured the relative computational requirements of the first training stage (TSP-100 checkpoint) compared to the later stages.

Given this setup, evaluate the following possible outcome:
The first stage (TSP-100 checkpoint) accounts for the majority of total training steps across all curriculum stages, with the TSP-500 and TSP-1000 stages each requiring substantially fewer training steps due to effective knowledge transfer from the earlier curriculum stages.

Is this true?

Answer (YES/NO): YES